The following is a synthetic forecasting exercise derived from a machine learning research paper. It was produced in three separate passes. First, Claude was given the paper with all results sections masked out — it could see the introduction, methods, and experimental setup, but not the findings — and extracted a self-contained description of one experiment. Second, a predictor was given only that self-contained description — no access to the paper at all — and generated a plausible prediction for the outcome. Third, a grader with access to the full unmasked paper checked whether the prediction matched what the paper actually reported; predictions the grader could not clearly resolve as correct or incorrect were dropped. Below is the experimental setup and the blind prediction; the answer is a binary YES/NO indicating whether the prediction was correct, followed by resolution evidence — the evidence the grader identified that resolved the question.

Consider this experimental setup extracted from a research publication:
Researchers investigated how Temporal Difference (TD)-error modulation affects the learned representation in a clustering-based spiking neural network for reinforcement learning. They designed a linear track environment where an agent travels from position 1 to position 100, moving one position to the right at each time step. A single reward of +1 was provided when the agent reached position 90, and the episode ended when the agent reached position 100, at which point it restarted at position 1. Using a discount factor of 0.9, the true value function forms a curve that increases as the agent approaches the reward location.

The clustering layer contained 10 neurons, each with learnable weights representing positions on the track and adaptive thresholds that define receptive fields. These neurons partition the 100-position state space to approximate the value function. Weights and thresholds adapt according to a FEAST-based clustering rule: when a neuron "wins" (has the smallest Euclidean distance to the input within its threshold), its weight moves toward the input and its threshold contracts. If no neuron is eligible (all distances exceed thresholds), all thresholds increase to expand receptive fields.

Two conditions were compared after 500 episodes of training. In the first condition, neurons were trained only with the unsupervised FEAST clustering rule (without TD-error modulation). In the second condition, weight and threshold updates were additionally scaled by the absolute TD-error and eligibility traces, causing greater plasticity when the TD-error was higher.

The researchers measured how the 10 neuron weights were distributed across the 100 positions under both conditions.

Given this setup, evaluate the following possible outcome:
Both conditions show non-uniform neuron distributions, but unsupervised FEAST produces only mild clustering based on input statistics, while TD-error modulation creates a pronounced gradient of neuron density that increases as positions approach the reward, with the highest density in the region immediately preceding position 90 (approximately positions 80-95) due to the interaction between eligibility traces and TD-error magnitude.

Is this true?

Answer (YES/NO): NO